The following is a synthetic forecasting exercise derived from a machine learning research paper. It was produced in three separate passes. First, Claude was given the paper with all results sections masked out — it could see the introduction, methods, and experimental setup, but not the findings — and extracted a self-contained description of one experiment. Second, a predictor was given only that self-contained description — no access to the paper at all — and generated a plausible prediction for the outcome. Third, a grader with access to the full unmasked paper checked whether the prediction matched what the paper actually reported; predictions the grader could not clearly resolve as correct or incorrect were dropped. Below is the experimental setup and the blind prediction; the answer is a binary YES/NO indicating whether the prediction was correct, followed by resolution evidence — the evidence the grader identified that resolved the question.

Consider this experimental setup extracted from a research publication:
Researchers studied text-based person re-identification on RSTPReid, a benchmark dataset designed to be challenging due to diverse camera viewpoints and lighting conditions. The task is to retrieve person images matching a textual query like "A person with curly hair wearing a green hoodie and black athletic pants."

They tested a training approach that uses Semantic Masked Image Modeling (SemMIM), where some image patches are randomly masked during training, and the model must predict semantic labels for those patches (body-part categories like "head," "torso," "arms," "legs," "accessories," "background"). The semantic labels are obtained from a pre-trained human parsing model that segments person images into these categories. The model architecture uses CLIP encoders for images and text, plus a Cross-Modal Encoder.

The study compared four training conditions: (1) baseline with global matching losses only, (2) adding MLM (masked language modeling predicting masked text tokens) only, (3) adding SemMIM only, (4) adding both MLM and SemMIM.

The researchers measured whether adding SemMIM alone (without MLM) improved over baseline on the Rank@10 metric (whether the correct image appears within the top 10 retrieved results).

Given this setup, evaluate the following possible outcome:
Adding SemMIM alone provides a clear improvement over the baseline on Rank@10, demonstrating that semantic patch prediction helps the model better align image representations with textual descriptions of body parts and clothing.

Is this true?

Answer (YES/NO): NO